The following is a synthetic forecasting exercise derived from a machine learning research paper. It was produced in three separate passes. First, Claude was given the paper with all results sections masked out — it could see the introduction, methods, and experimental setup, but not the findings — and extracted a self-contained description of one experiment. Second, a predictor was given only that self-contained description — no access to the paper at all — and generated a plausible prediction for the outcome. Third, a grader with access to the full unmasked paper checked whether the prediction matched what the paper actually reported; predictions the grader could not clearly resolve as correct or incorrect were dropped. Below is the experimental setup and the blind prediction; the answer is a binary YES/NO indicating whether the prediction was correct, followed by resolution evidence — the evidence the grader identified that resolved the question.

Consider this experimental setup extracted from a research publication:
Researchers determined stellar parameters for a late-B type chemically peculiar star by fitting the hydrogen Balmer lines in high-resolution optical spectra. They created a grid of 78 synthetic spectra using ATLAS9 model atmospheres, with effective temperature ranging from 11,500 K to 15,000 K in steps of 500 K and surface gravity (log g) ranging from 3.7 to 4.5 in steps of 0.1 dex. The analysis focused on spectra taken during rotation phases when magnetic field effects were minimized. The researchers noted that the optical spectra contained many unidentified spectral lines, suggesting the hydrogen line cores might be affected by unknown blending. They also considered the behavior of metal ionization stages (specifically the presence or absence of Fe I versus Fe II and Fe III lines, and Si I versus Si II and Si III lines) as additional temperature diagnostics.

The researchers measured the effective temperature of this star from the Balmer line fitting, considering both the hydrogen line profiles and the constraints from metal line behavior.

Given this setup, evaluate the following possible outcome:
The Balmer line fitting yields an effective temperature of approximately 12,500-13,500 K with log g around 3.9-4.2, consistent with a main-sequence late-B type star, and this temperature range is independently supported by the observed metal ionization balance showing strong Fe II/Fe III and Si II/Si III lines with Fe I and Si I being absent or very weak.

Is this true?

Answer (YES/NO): NO